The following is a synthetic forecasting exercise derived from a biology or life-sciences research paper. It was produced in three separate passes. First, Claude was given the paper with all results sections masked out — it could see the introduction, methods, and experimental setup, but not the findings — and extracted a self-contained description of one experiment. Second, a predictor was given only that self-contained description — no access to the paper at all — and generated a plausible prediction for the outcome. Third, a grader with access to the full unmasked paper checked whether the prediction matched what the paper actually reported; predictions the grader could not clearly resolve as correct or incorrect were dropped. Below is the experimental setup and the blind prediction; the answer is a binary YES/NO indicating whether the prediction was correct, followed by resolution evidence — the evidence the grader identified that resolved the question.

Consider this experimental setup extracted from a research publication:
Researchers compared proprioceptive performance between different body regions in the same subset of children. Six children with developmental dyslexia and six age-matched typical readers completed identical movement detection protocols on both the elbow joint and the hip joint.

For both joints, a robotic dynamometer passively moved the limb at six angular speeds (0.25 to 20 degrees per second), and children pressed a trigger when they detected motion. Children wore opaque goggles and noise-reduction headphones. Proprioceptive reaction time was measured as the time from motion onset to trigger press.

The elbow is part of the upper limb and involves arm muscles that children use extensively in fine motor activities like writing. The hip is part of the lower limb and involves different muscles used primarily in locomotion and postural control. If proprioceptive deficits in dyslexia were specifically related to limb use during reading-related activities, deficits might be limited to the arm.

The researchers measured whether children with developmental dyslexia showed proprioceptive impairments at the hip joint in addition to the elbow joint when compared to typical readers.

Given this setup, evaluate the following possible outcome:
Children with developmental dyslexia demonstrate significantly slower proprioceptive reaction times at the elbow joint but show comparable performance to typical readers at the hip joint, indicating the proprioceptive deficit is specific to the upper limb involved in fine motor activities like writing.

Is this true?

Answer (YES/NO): NO